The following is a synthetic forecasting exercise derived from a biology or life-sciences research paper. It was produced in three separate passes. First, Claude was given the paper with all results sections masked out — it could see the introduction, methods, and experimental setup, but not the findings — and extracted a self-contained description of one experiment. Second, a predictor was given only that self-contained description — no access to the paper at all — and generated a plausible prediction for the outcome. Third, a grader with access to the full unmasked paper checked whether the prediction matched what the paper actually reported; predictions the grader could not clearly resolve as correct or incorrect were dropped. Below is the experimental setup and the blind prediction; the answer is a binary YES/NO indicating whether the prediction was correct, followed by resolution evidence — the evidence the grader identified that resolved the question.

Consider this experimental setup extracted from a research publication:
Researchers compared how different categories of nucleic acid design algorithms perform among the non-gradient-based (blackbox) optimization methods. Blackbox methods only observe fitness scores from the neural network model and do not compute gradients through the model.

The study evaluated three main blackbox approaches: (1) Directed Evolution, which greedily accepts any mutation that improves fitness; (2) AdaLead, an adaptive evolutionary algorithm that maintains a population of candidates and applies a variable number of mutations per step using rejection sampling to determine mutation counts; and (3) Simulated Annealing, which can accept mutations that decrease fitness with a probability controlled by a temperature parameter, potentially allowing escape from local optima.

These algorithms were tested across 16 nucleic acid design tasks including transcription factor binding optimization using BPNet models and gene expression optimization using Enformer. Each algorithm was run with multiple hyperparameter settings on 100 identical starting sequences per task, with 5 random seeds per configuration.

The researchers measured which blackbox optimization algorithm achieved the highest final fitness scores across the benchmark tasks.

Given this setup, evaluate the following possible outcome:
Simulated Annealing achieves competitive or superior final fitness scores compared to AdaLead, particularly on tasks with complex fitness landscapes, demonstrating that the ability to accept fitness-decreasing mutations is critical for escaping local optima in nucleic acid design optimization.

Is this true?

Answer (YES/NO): NO